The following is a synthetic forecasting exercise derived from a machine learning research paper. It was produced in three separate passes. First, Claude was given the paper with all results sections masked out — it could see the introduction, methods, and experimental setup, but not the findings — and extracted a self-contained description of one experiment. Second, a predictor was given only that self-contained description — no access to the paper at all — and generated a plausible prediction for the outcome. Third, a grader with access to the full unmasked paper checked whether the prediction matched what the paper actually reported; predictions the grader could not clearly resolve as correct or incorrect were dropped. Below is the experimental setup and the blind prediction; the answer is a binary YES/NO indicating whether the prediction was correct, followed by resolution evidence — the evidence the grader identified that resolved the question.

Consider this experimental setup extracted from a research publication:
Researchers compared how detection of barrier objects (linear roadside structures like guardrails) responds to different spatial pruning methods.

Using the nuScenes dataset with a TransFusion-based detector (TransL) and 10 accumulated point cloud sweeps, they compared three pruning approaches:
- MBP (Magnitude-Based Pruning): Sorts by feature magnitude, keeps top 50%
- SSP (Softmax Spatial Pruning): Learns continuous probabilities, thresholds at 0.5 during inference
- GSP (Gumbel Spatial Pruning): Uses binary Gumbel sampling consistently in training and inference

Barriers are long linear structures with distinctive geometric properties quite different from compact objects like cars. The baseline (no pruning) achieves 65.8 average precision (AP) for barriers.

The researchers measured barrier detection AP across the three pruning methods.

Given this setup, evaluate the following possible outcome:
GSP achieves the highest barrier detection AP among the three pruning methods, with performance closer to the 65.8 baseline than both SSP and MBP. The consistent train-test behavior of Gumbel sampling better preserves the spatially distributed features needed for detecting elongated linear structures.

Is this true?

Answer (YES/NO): NO